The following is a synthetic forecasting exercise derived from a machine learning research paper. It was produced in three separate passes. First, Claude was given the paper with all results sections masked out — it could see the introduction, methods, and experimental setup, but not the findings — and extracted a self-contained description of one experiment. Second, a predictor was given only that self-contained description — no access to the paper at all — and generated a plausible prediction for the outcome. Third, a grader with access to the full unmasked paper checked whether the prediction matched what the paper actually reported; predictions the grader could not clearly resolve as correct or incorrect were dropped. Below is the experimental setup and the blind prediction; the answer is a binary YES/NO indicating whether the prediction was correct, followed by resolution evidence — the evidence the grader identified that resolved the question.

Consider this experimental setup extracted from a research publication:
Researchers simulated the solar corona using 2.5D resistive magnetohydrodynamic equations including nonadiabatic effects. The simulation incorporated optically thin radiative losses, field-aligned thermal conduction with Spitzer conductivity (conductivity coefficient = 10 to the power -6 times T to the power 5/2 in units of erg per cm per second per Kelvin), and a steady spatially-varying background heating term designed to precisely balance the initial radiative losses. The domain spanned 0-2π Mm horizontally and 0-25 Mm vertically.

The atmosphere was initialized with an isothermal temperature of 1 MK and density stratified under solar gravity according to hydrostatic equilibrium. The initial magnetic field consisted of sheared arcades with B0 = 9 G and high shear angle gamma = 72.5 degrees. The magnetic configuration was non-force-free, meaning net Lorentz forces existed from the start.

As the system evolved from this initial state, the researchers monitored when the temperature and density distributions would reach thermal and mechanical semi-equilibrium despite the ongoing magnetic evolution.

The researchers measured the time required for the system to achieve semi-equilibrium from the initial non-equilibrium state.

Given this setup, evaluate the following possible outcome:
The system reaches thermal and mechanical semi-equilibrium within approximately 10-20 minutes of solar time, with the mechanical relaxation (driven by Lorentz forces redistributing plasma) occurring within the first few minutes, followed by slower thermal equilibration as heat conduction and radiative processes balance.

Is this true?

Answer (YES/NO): NO